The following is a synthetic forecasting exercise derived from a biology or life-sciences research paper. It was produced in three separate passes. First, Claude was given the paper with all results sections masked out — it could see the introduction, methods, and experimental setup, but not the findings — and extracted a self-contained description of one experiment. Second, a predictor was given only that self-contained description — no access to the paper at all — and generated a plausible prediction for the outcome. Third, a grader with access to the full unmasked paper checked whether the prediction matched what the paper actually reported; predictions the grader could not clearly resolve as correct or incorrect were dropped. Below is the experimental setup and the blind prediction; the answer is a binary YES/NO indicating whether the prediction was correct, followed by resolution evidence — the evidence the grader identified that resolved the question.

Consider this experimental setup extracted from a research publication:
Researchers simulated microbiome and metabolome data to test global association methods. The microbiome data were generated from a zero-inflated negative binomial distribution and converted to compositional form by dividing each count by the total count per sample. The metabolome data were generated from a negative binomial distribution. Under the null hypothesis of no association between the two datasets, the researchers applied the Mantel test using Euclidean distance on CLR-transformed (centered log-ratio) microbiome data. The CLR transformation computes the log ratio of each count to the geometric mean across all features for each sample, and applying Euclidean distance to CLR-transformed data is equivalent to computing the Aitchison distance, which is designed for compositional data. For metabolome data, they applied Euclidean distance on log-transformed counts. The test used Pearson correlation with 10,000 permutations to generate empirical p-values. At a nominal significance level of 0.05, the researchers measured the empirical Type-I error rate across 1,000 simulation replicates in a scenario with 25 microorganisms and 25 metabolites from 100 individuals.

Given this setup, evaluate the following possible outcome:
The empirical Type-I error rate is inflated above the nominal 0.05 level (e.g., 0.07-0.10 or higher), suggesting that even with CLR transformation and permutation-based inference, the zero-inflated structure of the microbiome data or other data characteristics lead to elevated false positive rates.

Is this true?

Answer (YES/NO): NO